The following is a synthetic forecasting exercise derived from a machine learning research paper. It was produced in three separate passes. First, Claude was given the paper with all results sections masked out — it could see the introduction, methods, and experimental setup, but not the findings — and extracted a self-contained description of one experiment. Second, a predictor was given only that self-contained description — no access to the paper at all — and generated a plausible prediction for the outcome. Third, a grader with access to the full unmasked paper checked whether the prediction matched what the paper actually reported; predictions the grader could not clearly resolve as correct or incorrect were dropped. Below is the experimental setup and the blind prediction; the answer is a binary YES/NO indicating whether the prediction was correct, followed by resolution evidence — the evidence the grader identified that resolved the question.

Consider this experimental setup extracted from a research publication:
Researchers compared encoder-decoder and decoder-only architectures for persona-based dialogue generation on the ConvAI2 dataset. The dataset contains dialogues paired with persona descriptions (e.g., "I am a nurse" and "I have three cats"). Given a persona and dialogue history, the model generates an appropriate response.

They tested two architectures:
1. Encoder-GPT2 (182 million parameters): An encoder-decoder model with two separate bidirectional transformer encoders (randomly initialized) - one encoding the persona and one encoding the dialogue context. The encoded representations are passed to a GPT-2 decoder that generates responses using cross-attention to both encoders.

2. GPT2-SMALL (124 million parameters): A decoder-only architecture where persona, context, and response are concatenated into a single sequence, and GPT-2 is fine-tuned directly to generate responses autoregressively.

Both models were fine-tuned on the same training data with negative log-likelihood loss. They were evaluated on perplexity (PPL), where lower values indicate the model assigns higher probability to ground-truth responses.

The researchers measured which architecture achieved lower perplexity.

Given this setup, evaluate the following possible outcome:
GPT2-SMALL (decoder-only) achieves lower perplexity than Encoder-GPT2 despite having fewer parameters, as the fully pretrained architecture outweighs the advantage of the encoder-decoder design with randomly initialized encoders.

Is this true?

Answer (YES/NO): YES